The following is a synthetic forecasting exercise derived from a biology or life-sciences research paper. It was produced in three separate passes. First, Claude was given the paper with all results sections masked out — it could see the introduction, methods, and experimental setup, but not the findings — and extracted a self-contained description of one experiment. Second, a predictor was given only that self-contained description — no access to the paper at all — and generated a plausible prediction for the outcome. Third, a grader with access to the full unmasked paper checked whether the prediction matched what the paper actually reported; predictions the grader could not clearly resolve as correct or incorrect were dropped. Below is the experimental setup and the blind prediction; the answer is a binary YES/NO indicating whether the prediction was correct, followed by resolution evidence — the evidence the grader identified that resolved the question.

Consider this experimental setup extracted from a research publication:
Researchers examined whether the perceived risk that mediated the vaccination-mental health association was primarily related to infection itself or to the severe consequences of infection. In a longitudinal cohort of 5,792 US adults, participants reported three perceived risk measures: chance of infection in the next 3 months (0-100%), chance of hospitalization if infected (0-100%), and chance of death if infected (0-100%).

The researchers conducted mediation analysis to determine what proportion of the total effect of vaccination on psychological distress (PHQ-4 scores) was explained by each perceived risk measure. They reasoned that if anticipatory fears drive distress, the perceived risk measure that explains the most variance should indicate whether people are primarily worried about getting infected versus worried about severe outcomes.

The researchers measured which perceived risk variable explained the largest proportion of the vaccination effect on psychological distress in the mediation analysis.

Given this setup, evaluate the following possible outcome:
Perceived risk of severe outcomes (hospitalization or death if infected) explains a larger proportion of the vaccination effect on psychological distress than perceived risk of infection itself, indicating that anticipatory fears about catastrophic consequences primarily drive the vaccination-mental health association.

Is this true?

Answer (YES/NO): NO